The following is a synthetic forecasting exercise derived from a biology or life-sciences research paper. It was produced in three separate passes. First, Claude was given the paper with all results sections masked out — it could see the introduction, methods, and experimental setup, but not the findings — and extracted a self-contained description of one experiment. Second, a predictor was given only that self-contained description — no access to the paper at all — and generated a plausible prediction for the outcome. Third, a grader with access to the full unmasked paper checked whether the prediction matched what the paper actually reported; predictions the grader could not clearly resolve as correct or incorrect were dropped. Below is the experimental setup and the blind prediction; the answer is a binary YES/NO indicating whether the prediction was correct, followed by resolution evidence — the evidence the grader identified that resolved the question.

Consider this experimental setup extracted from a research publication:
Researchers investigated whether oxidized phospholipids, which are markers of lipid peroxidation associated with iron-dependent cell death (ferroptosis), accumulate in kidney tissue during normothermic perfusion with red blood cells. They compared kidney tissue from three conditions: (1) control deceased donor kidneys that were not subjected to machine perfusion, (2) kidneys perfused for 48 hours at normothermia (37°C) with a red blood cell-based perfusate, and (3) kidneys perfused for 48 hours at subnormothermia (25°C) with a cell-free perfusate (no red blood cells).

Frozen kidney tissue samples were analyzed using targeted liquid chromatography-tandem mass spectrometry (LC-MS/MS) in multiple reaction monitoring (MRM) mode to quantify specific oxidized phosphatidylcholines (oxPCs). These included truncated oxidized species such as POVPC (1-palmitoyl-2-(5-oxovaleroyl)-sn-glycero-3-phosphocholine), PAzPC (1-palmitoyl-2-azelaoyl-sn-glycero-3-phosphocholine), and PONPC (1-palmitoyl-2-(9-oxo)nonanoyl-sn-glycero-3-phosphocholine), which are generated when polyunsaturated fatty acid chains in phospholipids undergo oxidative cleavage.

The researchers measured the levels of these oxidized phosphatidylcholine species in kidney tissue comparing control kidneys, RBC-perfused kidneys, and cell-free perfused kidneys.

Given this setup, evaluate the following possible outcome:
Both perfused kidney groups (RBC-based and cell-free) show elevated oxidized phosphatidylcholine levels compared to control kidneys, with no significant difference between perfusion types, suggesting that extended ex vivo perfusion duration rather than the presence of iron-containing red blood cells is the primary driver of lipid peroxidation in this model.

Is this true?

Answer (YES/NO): NO